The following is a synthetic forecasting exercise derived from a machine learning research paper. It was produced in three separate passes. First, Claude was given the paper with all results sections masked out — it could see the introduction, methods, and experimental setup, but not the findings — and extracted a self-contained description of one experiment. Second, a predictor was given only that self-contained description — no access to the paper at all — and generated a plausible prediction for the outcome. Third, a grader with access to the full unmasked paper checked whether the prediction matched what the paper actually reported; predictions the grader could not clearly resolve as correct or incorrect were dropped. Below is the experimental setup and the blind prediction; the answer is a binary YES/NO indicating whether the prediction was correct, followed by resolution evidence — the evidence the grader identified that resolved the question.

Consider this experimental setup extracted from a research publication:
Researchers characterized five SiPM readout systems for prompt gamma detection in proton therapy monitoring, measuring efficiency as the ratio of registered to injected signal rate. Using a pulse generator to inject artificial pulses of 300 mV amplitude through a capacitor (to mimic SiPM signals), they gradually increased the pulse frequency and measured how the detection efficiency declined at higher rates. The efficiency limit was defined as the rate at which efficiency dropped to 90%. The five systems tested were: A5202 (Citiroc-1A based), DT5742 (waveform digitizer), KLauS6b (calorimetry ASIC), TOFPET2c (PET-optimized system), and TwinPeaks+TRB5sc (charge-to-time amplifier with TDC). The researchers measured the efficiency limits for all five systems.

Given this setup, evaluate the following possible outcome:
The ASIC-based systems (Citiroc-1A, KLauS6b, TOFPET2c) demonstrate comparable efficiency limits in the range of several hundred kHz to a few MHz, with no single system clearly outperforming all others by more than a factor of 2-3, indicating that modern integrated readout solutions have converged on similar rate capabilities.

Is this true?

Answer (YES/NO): NO